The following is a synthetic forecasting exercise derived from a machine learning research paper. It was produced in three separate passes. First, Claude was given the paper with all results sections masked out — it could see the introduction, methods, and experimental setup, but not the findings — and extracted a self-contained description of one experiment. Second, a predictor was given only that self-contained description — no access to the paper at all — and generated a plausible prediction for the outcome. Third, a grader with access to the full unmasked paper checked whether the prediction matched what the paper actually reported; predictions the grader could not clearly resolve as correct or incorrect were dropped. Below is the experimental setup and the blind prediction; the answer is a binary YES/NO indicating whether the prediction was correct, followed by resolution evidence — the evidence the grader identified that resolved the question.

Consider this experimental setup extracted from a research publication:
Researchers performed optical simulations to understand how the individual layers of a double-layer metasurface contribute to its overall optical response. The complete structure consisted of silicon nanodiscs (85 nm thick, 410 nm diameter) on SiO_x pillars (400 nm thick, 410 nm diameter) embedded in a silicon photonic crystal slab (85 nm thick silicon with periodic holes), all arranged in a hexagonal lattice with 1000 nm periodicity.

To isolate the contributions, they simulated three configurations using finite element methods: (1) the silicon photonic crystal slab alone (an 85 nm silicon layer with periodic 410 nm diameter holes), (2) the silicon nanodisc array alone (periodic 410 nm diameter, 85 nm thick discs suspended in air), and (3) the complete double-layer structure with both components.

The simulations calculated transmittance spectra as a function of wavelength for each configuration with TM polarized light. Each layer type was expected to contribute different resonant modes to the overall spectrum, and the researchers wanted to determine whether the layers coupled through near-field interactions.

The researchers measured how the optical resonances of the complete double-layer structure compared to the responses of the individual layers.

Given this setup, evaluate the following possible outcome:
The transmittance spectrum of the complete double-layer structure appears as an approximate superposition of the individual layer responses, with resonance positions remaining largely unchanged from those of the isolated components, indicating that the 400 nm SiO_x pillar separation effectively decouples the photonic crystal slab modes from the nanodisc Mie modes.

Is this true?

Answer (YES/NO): NO